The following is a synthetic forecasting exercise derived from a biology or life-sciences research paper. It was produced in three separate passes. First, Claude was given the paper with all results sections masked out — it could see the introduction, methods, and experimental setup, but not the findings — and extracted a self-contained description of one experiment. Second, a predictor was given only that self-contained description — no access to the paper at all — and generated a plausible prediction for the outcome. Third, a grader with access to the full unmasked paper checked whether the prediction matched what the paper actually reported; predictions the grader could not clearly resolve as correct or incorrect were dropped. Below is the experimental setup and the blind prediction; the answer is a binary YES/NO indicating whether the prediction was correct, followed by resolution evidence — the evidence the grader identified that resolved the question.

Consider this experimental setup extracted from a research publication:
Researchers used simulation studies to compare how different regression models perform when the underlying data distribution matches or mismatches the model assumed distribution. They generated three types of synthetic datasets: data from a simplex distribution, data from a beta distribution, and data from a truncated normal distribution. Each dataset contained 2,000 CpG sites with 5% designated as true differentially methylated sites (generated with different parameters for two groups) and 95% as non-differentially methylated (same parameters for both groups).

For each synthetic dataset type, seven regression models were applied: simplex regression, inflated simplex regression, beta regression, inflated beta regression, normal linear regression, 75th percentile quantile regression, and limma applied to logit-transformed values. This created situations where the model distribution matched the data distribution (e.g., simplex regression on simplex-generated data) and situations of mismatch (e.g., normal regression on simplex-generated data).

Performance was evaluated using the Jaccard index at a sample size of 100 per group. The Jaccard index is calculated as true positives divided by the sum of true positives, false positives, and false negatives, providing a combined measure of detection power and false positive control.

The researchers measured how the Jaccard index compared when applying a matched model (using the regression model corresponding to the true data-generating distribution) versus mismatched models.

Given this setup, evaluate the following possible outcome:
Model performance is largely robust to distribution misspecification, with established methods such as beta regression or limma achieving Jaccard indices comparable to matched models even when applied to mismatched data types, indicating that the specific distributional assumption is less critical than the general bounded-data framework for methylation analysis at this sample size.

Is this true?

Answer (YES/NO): NO